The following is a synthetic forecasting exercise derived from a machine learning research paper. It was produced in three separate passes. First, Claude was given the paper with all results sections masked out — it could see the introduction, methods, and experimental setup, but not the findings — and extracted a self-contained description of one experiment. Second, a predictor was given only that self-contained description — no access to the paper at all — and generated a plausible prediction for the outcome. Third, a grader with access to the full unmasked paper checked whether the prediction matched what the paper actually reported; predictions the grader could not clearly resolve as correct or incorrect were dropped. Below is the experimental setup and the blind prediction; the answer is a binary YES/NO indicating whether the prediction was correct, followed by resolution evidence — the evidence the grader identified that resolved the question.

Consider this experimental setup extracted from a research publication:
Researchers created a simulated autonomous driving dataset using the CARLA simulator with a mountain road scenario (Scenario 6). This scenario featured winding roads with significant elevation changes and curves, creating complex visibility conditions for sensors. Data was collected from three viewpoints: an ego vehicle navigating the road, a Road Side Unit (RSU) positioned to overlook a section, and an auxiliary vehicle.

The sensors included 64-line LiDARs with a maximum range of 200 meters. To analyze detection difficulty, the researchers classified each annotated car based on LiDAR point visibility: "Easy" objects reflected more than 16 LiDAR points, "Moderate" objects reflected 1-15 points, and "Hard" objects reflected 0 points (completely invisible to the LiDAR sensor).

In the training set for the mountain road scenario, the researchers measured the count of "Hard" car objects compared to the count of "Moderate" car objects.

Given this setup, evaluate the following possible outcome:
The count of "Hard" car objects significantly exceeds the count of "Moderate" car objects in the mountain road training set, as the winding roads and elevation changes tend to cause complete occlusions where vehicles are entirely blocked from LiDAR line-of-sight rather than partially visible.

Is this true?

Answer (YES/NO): YES